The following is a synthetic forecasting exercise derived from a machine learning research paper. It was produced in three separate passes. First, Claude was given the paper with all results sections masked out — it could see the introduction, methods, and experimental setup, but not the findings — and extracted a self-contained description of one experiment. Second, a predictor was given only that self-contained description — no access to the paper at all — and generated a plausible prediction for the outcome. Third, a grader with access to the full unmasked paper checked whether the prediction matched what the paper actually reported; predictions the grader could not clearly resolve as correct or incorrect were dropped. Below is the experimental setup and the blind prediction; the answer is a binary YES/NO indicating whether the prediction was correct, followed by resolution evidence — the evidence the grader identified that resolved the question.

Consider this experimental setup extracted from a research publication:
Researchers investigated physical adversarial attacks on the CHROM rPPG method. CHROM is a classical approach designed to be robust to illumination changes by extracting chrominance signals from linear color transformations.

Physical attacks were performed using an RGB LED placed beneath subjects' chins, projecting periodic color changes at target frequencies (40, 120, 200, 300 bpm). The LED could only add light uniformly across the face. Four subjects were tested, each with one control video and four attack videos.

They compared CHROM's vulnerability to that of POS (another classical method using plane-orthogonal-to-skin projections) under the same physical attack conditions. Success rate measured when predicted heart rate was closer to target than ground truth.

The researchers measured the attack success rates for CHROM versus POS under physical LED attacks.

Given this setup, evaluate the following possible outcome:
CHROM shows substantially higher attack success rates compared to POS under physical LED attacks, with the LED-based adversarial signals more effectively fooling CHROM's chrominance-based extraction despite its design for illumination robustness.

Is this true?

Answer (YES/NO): NO